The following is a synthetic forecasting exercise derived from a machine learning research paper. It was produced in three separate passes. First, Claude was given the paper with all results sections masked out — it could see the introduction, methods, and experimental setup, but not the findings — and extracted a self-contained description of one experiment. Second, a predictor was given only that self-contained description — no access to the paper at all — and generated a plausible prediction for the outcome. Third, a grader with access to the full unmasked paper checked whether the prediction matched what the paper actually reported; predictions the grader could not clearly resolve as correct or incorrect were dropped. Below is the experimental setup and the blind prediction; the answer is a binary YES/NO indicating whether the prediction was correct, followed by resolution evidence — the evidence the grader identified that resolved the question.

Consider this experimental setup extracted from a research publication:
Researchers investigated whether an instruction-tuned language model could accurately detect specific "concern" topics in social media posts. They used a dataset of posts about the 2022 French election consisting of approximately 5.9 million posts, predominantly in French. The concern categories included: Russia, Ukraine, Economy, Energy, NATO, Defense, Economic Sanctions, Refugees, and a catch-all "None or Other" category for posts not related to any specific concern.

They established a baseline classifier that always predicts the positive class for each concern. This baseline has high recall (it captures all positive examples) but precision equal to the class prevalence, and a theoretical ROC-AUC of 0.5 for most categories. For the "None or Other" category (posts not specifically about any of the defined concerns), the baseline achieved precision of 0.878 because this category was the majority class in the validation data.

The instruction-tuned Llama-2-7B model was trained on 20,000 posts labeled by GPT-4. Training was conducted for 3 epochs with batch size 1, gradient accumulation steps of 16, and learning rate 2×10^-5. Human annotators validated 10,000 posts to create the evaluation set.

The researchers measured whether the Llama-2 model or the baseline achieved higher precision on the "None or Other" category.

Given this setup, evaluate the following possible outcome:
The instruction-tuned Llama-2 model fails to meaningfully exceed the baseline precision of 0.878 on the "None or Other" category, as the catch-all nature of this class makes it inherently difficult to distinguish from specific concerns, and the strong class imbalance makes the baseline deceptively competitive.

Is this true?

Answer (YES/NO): YES